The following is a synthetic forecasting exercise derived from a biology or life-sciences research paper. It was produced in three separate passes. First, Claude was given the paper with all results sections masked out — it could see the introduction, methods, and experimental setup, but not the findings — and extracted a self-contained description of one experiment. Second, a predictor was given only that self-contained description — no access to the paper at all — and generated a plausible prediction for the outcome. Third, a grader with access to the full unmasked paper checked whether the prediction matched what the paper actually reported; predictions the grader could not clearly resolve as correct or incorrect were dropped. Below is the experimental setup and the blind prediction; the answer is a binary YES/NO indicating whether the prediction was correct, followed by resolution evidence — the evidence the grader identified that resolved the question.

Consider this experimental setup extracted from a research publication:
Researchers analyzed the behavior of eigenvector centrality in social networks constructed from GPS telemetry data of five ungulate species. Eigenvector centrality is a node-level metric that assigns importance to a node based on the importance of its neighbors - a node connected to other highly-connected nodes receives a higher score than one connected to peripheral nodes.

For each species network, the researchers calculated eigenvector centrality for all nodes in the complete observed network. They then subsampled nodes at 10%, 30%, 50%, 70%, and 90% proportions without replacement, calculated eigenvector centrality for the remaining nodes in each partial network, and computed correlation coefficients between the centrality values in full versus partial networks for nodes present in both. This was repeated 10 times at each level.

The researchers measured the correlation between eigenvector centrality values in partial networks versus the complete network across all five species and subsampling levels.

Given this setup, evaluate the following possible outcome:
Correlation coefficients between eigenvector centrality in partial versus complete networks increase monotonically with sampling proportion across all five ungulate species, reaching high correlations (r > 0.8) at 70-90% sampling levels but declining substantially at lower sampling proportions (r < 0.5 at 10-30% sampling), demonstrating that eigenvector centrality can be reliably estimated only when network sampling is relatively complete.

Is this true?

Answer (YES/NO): NO